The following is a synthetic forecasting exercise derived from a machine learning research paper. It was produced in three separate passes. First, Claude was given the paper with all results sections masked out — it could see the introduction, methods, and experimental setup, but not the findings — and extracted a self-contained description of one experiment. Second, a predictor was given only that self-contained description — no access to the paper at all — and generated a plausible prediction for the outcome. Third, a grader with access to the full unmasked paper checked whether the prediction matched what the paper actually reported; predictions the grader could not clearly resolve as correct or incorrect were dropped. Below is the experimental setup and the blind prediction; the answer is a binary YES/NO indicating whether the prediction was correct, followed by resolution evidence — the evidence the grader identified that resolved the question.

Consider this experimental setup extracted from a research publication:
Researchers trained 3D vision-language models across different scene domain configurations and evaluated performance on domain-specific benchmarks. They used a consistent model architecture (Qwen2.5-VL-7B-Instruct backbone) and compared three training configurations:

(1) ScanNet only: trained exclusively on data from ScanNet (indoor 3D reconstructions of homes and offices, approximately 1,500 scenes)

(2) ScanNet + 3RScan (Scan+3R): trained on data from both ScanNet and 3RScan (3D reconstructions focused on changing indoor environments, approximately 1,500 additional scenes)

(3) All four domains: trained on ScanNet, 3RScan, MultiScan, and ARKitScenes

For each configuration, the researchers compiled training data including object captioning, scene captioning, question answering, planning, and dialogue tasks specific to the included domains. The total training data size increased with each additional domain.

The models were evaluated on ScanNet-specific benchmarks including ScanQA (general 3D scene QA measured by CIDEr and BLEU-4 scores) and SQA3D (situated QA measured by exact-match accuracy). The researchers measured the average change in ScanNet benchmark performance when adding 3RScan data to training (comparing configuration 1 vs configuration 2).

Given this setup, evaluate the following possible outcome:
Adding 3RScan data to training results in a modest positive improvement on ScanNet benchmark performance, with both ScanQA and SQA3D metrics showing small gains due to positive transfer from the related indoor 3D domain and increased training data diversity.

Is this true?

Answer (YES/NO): NO